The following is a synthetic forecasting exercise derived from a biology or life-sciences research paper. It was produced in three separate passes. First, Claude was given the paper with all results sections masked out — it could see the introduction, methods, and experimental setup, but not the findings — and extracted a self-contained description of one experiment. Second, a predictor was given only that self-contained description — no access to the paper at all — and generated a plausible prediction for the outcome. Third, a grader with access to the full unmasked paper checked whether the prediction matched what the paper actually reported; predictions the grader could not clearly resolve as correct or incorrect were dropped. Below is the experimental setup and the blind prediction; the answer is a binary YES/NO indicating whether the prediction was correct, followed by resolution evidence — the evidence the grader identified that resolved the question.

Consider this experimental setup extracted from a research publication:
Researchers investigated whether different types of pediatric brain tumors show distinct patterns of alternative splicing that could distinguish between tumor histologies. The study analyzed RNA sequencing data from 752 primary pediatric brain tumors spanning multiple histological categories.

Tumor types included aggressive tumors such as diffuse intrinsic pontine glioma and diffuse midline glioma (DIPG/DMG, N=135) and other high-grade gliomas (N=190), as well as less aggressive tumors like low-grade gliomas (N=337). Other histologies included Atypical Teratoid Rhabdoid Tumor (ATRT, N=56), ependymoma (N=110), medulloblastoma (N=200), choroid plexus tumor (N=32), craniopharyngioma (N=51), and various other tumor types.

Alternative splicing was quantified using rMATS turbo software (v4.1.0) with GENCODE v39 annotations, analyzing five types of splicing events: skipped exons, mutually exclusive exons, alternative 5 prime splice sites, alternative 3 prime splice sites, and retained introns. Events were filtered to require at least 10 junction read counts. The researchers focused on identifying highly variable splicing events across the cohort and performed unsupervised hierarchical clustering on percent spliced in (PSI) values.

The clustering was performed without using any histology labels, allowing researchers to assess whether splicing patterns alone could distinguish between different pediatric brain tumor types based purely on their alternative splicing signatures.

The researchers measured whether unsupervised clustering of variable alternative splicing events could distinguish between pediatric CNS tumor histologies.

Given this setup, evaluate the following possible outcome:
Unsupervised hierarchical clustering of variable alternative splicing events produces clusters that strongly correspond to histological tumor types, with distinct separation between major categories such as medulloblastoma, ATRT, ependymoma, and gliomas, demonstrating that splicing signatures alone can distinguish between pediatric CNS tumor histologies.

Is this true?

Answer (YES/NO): NO